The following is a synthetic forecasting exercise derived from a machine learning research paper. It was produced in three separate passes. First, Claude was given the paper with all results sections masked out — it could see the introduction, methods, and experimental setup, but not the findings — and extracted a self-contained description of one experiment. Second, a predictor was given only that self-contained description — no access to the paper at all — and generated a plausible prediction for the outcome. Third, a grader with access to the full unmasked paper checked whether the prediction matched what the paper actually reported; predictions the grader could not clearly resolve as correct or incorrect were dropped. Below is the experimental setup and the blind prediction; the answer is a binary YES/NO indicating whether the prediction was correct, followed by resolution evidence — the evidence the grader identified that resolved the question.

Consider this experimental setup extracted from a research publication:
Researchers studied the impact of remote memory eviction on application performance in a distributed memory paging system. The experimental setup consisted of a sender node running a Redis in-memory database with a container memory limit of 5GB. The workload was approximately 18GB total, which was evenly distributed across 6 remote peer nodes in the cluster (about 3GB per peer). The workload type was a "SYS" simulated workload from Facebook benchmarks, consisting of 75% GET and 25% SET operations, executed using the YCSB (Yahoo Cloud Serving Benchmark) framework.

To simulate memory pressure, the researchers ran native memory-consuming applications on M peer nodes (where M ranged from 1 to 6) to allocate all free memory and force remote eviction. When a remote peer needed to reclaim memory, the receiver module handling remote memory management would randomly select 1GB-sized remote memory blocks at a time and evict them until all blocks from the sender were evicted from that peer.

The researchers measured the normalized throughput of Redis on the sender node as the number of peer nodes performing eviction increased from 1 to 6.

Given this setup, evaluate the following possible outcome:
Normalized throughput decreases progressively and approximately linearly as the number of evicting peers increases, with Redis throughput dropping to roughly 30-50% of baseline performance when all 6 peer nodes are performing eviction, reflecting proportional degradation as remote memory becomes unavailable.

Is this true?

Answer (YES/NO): NO